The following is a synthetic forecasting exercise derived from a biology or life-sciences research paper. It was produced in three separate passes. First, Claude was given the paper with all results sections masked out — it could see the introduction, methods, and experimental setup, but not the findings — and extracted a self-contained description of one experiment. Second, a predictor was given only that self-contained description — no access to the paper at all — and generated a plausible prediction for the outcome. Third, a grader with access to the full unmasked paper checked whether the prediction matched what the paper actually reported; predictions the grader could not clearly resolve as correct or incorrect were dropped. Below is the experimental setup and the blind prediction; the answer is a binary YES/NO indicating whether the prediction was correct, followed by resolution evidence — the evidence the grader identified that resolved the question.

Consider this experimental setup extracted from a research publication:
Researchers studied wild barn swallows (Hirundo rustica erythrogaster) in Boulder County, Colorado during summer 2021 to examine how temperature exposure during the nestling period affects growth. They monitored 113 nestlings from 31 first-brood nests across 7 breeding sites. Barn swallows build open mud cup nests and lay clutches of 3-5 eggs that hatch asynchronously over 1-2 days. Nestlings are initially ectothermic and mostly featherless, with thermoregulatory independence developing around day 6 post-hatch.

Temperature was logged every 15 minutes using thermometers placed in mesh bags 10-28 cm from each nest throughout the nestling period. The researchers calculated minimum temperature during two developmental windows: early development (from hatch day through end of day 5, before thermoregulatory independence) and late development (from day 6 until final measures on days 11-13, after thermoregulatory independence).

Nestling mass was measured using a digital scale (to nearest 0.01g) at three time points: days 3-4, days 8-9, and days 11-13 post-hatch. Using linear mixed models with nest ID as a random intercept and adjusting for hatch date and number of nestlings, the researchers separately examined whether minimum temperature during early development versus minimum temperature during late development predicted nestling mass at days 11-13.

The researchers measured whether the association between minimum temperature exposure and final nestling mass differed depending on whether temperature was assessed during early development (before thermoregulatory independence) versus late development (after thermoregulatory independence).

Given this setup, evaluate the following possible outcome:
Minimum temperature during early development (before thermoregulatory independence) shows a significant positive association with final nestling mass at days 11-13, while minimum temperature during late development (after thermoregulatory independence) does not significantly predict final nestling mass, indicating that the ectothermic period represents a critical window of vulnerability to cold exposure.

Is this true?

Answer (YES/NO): YES